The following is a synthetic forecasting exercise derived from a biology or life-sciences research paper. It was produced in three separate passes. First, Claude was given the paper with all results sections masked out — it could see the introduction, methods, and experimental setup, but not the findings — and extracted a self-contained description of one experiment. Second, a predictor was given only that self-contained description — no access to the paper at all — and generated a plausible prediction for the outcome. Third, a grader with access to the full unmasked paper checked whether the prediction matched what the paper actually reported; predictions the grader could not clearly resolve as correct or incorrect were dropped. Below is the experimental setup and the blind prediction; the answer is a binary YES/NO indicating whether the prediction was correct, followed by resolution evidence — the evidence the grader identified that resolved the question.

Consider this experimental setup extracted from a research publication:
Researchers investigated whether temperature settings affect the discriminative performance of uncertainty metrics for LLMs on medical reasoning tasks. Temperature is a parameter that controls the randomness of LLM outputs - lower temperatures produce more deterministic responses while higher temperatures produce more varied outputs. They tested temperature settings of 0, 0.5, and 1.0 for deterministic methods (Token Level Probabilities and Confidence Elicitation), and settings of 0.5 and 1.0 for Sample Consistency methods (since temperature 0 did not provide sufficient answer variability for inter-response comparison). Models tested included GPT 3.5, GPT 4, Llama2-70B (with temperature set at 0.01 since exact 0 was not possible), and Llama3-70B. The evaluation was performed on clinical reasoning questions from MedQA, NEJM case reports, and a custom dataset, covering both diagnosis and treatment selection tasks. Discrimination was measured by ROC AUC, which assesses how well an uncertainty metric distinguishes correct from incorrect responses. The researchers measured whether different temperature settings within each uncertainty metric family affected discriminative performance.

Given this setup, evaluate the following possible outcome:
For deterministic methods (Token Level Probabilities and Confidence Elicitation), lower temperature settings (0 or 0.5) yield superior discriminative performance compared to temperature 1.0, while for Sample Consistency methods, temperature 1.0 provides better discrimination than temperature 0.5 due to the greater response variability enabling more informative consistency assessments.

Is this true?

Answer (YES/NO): NO